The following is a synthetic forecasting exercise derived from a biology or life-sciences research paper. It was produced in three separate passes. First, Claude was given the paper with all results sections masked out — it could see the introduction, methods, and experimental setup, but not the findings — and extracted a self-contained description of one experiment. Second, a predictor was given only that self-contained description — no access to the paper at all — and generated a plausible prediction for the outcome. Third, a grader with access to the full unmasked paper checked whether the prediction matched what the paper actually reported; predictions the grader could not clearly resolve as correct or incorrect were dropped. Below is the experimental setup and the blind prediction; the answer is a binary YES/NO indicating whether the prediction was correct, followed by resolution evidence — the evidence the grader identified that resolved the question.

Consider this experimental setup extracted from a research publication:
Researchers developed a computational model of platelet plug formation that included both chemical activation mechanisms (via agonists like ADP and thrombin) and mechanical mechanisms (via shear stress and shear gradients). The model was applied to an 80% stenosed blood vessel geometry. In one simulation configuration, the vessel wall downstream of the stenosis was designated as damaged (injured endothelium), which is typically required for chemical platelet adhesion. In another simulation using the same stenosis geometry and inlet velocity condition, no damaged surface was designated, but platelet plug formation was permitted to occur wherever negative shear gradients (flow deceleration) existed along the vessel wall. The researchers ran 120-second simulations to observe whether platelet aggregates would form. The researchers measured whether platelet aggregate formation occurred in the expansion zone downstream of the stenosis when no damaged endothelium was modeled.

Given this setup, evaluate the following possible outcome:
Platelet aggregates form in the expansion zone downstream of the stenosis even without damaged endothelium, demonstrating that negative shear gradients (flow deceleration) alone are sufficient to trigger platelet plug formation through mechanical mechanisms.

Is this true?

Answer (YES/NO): YES